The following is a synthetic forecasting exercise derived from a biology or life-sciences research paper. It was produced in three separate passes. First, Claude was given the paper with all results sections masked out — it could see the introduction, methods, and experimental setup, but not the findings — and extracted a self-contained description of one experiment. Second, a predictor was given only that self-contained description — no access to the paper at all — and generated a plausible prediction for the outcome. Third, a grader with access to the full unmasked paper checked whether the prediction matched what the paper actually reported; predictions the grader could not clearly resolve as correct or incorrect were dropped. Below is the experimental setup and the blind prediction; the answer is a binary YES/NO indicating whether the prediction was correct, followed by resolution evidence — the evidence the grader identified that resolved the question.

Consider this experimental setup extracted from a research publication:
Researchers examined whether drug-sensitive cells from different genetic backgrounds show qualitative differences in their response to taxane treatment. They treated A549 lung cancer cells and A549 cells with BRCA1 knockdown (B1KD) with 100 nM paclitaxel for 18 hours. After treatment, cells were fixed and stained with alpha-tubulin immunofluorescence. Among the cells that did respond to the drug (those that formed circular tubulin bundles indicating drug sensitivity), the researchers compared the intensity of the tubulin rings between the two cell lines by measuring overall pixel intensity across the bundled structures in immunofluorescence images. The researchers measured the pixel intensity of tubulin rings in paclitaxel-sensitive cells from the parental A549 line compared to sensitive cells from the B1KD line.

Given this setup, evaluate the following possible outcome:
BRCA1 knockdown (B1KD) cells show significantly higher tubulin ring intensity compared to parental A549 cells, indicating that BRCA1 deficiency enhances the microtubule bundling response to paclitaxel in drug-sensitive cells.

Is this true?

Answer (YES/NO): NO